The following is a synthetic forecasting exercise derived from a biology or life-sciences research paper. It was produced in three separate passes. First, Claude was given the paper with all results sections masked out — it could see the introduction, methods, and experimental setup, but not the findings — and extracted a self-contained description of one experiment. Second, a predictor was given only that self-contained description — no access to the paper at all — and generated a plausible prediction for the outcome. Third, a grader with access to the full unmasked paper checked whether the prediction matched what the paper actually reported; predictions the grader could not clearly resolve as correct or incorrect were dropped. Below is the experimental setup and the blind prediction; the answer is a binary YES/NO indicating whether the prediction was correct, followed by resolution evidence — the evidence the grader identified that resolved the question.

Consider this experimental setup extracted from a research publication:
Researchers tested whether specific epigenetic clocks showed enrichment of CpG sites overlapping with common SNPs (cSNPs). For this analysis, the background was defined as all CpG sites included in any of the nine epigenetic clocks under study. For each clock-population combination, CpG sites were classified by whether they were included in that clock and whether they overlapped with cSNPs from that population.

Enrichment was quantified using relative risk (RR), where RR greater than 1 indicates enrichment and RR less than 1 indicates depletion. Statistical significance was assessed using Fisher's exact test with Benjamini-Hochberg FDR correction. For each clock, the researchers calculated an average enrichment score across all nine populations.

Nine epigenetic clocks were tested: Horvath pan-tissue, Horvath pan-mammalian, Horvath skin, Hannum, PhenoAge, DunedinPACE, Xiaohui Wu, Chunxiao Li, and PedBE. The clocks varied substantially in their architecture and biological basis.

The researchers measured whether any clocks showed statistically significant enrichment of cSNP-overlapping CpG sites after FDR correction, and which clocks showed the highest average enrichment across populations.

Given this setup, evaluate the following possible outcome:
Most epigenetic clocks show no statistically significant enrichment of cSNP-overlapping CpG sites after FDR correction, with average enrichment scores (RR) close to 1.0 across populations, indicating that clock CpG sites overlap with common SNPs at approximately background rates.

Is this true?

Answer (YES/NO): NO